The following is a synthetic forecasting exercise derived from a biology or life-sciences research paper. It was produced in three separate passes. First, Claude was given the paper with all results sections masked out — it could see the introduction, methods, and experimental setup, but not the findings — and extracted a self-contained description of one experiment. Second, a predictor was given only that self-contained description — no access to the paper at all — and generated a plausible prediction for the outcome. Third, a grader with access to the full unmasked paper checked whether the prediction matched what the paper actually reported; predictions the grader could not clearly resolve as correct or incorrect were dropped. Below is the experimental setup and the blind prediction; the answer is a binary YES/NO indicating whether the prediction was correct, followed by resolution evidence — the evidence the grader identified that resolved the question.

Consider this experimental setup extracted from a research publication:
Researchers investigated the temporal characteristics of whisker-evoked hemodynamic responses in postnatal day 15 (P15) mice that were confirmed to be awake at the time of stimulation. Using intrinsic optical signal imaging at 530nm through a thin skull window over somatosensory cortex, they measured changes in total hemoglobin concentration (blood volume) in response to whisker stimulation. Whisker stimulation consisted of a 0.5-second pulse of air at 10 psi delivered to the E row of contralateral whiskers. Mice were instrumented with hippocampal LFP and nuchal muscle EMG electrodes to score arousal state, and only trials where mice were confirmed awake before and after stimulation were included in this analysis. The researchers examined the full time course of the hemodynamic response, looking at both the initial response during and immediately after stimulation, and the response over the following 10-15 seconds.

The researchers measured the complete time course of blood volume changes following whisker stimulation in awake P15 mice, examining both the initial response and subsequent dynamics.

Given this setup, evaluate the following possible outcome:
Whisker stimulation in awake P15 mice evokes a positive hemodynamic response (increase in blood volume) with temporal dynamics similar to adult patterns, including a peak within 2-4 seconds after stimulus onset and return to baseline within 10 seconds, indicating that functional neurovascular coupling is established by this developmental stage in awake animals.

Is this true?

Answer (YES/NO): NO